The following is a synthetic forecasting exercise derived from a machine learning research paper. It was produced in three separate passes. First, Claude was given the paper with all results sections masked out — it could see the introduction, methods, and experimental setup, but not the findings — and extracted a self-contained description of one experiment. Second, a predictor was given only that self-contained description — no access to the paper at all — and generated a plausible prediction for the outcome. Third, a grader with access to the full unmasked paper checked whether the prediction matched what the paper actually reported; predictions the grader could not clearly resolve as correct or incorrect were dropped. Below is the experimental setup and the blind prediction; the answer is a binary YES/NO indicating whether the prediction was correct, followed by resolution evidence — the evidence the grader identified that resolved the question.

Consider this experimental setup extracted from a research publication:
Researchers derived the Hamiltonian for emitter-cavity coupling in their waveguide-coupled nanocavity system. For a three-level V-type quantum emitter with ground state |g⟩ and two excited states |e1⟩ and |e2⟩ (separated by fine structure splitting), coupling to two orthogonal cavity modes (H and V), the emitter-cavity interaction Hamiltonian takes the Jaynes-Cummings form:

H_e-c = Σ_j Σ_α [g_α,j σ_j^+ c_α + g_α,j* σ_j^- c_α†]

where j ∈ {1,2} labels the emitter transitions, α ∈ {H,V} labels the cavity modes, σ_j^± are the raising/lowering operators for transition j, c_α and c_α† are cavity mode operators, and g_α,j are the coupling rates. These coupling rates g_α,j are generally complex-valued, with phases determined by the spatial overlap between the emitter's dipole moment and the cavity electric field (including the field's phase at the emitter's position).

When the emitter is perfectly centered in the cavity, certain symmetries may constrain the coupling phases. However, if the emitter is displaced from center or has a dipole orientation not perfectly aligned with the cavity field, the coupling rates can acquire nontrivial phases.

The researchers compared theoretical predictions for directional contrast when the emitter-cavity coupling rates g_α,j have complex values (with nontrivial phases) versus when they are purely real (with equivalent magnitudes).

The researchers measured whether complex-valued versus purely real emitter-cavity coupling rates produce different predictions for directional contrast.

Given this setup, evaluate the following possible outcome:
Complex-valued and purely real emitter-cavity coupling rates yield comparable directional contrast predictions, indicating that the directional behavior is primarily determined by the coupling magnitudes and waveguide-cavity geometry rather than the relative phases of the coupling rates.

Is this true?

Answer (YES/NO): NO